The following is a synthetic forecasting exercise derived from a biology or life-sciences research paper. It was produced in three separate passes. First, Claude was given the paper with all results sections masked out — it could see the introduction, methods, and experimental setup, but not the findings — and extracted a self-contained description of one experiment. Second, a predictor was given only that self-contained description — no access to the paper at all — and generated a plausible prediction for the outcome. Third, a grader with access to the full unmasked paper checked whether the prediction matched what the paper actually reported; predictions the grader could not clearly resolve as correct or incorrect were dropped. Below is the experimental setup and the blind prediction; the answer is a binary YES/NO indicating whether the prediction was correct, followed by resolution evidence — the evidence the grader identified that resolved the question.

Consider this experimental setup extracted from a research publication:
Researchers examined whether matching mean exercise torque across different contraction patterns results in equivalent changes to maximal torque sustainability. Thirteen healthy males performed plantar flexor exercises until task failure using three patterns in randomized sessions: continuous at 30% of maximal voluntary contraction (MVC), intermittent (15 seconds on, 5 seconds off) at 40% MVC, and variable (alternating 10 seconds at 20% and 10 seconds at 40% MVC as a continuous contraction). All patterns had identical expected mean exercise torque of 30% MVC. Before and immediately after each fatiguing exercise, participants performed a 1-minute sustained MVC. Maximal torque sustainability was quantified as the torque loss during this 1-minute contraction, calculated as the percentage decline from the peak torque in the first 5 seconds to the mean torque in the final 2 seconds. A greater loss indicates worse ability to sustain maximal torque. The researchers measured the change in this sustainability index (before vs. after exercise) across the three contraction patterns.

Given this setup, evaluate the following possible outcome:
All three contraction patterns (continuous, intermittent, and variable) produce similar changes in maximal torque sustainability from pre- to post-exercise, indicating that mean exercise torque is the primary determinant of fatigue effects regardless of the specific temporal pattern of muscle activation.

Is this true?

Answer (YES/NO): YES